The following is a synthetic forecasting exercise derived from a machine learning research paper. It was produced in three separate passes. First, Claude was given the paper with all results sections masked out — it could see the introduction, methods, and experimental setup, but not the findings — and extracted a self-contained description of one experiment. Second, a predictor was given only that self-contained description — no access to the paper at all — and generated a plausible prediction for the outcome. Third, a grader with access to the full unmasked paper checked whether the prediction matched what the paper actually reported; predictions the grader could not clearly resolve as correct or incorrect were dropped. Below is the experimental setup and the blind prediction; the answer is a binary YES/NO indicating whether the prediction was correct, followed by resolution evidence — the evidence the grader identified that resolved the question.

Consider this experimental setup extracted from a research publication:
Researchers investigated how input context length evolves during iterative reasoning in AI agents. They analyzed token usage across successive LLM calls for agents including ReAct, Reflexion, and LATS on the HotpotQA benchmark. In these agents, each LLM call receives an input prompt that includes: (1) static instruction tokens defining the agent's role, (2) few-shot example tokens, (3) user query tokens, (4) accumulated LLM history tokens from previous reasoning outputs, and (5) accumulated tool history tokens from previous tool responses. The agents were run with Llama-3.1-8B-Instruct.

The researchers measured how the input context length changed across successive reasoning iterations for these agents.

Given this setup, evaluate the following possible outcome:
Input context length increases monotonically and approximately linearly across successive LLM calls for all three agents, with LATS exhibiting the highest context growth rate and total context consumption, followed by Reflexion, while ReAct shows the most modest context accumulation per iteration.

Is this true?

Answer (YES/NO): NO